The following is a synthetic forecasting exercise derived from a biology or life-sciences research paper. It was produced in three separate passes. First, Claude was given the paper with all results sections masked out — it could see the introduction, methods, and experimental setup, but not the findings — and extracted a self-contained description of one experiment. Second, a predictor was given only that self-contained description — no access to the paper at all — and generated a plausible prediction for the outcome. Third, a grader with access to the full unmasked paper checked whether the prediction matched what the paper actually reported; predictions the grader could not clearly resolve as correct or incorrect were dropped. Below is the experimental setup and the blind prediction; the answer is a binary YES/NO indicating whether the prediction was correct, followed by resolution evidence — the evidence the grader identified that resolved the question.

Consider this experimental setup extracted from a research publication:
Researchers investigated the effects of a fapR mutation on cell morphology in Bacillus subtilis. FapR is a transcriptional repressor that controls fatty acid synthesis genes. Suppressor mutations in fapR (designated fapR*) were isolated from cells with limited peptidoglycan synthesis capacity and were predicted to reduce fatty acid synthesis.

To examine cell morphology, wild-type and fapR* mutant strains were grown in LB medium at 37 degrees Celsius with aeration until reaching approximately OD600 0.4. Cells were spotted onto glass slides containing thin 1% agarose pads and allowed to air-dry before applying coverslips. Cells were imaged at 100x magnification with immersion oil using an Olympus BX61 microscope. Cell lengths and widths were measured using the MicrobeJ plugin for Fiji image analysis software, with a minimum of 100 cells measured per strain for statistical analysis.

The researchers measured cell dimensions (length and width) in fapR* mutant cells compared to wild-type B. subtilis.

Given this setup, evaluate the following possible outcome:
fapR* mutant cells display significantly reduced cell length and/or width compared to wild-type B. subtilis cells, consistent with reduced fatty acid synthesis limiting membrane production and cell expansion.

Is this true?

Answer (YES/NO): NO